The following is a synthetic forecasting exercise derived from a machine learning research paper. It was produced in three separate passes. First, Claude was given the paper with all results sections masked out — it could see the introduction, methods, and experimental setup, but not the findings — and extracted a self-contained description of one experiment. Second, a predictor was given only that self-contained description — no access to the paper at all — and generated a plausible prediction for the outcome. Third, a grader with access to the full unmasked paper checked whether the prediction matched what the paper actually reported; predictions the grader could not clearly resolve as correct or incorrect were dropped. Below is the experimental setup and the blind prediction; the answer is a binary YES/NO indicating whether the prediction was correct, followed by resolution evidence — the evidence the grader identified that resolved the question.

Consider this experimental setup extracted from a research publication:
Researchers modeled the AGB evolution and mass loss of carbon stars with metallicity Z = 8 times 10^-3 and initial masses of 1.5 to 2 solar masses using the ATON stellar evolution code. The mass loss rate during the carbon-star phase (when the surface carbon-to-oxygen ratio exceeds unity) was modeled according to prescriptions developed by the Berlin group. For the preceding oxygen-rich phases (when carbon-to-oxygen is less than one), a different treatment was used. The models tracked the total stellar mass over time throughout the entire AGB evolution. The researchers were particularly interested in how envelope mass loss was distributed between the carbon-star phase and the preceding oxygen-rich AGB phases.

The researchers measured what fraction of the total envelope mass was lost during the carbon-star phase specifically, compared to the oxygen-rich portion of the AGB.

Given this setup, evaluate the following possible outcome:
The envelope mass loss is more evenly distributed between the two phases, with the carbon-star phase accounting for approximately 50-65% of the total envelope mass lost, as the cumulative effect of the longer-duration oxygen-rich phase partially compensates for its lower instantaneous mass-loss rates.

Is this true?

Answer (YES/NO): NO